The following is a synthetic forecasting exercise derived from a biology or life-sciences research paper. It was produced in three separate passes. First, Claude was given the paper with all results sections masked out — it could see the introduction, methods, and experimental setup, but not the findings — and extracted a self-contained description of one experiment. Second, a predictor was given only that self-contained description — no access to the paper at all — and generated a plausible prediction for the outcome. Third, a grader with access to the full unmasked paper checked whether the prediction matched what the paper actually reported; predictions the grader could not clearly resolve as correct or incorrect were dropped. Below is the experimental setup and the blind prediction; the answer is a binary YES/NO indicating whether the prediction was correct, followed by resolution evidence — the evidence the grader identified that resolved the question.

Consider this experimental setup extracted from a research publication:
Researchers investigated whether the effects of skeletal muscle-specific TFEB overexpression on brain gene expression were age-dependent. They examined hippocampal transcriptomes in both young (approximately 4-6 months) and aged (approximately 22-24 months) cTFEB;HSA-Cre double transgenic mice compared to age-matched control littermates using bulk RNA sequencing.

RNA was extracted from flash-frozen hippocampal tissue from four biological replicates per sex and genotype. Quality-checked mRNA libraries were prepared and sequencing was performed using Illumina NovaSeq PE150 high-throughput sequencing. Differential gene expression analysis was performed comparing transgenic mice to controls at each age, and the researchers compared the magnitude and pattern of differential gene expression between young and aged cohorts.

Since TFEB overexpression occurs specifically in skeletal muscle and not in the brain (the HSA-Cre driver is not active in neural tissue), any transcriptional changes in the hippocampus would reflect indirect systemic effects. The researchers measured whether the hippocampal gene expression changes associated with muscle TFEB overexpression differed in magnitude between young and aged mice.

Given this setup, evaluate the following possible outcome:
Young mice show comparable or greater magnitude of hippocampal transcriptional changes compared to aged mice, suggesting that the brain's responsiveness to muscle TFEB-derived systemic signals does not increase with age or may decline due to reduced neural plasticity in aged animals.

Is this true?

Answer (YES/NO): YES